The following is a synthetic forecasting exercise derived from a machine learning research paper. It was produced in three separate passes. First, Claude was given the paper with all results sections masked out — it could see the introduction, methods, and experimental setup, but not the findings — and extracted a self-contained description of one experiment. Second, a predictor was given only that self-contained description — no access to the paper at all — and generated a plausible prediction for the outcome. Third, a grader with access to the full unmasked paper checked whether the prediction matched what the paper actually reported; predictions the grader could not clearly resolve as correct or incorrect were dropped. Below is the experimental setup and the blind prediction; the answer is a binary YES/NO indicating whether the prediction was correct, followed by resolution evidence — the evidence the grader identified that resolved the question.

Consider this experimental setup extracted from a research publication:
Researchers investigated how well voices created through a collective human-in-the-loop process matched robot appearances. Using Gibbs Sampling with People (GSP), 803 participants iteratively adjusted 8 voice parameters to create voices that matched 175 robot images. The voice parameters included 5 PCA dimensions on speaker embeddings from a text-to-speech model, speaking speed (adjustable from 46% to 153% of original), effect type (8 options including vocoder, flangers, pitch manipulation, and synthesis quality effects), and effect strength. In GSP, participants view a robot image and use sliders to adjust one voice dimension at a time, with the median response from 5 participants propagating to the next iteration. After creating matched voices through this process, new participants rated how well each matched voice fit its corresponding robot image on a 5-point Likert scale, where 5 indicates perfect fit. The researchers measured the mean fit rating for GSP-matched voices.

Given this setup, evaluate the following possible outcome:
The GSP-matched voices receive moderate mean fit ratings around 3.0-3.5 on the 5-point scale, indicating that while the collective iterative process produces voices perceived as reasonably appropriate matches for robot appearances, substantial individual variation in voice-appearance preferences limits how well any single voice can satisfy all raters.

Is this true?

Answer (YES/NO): YES